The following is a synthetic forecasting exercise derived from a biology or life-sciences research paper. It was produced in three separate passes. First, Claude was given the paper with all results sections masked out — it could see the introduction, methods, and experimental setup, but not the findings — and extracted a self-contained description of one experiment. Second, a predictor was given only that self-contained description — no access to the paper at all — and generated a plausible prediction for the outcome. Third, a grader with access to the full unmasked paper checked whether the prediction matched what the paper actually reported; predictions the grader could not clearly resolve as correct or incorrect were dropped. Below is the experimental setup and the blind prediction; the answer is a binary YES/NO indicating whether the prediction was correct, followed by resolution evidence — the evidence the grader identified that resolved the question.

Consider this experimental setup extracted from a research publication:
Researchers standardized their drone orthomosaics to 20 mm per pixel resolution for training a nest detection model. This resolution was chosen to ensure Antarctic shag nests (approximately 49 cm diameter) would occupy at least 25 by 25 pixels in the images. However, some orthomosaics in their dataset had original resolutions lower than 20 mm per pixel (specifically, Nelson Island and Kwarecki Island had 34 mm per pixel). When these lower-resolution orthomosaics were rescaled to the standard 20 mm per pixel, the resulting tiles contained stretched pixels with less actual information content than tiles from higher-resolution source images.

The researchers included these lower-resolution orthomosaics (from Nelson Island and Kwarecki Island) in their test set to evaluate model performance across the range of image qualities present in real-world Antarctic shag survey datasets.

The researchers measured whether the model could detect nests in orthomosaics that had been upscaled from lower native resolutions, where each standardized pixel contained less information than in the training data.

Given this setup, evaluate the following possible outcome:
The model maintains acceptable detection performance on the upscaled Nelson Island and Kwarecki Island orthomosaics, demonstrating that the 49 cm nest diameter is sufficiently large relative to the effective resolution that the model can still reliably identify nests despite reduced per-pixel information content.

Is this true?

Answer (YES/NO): YES